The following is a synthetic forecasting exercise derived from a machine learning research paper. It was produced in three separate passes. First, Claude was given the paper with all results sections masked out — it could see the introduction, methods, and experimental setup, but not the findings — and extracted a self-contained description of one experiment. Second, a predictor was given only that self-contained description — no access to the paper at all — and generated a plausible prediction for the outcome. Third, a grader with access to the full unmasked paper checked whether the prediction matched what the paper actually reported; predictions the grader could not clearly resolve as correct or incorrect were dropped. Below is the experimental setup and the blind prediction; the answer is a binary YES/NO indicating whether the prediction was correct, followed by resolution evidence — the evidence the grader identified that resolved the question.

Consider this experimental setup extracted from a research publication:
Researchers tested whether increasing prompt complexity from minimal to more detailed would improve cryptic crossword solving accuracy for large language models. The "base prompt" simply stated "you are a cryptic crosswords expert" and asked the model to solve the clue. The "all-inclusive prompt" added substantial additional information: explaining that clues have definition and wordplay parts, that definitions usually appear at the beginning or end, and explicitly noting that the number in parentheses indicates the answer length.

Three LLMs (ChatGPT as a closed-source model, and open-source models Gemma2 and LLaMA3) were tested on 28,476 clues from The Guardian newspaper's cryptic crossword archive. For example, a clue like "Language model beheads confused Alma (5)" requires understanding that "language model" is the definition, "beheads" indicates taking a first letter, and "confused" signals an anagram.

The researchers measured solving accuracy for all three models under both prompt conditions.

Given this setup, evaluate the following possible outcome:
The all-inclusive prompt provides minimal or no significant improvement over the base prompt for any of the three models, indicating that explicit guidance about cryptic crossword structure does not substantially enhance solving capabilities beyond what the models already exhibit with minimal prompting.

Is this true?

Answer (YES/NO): YES